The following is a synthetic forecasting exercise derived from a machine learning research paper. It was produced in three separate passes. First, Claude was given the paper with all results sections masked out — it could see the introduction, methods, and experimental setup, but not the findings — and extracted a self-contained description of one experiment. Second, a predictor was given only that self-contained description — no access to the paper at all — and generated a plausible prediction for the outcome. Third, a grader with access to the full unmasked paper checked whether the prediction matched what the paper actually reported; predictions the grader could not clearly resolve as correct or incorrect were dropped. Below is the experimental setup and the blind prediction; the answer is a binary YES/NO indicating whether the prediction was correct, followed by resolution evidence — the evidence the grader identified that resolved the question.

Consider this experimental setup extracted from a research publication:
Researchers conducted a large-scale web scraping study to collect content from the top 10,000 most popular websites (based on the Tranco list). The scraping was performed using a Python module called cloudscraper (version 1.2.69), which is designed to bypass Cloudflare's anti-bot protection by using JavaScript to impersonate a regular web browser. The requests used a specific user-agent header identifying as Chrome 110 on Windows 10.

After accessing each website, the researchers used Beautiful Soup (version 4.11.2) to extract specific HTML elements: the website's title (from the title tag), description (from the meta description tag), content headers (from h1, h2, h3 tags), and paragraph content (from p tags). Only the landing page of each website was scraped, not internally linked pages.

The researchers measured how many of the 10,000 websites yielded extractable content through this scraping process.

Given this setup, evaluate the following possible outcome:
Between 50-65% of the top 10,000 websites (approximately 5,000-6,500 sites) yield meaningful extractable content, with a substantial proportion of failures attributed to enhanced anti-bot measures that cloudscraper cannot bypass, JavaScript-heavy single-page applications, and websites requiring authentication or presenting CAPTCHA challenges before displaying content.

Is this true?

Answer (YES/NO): NO